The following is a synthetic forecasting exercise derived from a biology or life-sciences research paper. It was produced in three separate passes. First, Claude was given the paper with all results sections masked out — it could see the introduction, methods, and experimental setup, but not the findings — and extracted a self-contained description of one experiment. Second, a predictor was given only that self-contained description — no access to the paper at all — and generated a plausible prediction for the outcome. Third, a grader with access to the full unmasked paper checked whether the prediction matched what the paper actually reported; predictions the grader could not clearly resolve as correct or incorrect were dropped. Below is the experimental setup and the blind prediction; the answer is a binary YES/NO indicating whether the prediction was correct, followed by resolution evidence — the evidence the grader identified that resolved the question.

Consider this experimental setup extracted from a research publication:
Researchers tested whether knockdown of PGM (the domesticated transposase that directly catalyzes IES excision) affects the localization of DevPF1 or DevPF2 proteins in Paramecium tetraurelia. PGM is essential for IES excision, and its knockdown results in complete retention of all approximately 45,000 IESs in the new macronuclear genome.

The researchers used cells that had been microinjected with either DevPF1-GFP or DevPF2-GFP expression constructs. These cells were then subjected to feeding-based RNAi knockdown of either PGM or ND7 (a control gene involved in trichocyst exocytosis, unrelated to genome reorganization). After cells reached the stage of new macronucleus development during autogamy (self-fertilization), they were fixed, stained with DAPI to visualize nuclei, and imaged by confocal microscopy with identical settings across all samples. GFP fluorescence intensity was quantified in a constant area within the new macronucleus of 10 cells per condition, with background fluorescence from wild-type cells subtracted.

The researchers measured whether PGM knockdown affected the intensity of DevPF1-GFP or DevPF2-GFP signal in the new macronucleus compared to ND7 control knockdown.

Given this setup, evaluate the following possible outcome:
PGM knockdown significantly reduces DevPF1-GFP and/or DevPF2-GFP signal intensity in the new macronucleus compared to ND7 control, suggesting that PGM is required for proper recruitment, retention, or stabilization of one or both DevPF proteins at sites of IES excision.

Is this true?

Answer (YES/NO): NO